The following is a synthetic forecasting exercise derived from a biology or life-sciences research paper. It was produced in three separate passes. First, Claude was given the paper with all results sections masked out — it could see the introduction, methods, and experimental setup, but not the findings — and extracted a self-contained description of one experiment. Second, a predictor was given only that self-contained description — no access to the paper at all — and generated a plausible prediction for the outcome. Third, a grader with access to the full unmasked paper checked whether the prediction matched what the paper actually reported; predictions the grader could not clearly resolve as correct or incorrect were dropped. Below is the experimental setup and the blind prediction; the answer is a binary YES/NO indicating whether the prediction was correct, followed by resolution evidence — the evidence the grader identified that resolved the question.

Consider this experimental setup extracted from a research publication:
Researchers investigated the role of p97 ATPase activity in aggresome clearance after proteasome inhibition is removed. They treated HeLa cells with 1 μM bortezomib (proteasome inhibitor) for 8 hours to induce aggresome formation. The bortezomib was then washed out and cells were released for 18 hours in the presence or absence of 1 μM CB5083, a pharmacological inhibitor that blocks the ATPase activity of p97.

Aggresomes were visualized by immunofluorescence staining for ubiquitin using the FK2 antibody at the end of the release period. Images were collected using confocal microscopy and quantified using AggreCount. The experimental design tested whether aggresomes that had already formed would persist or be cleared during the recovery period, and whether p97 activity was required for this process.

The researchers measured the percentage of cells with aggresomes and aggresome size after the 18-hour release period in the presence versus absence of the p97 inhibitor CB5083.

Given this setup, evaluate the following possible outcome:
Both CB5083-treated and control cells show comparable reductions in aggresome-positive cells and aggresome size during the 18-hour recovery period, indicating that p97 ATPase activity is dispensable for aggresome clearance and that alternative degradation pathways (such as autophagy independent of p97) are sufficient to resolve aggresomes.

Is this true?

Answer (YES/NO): NO